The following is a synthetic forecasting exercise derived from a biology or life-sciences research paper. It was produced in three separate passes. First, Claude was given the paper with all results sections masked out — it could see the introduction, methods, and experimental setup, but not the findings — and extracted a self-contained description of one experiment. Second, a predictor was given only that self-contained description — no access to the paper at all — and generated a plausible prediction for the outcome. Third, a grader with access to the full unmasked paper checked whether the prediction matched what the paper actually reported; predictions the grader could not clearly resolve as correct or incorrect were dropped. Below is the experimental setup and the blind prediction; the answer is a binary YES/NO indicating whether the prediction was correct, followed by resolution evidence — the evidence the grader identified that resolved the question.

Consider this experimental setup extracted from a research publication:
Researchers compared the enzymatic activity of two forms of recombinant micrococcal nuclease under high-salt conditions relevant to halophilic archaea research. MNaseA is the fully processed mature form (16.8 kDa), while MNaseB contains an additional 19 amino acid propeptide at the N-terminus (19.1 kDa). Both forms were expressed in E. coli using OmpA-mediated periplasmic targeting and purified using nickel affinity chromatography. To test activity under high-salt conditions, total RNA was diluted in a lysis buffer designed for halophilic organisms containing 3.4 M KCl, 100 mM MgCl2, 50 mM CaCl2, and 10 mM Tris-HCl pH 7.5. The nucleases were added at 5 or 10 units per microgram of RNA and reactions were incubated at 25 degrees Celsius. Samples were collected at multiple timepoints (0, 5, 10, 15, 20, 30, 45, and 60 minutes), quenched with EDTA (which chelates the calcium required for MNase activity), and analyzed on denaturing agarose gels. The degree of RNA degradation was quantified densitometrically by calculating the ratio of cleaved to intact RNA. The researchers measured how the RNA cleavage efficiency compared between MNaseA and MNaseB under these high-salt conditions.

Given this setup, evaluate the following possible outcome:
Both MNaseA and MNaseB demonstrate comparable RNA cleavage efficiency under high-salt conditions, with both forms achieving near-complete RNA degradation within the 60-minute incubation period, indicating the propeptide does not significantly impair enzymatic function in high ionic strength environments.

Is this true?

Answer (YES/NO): NO